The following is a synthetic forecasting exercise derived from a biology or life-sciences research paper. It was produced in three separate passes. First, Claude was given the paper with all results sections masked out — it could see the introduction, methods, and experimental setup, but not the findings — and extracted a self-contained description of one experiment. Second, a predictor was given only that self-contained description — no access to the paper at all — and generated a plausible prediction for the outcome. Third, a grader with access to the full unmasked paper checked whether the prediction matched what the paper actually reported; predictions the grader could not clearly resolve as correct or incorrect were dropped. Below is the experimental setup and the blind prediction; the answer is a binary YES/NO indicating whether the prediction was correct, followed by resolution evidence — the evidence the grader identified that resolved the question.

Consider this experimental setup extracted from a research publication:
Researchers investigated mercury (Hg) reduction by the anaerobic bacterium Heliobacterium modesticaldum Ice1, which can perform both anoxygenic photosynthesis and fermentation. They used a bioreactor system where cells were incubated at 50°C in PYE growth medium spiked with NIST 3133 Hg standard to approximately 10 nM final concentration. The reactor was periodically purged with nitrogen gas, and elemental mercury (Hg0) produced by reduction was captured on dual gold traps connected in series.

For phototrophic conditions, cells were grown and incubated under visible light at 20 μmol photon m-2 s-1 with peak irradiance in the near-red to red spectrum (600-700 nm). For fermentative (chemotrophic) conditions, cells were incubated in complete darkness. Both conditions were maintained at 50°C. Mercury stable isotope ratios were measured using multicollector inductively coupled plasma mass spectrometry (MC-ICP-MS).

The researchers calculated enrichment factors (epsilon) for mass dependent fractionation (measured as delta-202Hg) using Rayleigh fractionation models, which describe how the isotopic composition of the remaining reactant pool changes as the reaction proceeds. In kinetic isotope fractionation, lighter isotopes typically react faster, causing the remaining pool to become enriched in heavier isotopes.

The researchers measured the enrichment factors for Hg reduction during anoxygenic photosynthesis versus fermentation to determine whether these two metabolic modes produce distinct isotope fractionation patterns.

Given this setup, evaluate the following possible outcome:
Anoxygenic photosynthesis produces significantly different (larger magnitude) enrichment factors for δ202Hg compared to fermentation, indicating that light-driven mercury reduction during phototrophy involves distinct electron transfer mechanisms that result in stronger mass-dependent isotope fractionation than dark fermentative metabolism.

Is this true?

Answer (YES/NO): NO